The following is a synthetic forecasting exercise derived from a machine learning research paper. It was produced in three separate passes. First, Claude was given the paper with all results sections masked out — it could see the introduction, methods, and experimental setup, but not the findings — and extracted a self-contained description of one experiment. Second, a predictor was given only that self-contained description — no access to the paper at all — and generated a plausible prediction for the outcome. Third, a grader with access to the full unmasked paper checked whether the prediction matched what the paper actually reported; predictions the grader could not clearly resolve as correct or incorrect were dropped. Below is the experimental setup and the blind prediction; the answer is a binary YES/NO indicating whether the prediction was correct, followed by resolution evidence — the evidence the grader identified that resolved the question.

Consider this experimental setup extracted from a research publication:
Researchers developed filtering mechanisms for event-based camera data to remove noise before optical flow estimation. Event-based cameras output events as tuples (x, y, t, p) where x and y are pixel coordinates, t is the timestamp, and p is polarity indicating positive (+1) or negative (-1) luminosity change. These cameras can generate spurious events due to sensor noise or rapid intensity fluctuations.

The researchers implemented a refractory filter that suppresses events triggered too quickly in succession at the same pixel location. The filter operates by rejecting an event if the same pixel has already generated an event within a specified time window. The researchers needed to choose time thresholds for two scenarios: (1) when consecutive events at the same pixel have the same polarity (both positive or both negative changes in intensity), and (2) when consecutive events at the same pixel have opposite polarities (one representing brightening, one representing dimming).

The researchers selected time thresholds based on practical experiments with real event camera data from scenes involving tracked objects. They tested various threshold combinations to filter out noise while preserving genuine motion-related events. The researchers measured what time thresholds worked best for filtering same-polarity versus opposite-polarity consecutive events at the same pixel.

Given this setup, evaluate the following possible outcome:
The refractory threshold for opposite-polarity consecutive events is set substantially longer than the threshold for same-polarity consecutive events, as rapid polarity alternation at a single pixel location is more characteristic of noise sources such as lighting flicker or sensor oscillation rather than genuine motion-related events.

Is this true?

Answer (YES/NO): NO